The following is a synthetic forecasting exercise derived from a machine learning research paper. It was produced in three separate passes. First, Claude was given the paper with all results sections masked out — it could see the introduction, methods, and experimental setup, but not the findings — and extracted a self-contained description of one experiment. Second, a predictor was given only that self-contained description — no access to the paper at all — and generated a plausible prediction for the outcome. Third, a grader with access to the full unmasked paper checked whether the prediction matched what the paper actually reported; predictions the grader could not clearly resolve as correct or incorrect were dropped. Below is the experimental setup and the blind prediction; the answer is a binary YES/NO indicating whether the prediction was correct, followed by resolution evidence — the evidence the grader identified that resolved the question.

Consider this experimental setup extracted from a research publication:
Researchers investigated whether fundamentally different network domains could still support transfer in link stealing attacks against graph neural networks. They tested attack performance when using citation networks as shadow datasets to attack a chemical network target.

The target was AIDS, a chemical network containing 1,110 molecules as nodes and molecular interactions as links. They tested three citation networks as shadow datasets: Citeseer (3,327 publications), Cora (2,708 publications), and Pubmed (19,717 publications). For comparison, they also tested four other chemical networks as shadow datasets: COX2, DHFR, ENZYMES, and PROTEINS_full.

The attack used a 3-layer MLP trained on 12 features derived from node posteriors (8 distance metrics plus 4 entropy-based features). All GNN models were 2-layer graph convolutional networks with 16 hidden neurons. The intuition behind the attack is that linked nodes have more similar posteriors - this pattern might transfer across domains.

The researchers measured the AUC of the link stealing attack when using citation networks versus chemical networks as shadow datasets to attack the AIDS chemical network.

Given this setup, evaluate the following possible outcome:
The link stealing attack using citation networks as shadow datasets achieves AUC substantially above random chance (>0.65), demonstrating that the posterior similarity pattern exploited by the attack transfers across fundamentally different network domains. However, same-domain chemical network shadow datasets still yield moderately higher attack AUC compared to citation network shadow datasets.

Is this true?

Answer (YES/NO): NO